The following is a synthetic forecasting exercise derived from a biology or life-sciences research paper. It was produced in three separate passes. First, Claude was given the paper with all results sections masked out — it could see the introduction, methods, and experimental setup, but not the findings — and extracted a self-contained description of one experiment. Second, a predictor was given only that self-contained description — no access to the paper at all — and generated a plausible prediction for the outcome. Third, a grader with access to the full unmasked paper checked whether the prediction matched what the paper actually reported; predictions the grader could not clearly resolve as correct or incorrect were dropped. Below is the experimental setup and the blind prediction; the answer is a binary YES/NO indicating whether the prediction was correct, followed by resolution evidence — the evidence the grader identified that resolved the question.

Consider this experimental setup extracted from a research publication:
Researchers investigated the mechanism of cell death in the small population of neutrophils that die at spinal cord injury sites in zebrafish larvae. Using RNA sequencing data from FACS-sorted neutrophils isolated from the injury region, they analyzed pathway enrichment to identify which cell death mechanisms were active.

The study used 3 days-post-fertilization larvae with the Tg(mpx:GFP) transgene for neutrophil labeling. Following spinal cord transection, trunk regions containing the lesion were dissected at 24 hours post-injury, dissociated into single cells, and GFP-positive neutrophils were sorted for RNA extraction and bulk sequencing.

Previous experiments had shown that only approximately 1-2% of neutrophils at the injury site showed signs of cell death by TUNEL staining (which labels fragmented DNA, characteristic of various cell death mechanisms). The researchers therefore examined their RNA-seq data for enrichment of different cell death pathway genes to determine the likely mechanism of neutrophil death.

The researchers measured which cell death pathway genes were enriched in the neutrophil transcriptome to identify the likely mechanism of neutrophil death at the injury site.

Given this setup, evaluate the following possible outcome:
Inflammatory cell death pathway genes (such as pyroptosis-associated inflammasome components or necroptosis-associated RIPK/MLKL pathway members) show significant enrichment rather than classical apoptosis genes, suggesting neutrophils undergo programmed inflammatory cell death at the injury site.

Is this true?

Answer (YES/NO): NO